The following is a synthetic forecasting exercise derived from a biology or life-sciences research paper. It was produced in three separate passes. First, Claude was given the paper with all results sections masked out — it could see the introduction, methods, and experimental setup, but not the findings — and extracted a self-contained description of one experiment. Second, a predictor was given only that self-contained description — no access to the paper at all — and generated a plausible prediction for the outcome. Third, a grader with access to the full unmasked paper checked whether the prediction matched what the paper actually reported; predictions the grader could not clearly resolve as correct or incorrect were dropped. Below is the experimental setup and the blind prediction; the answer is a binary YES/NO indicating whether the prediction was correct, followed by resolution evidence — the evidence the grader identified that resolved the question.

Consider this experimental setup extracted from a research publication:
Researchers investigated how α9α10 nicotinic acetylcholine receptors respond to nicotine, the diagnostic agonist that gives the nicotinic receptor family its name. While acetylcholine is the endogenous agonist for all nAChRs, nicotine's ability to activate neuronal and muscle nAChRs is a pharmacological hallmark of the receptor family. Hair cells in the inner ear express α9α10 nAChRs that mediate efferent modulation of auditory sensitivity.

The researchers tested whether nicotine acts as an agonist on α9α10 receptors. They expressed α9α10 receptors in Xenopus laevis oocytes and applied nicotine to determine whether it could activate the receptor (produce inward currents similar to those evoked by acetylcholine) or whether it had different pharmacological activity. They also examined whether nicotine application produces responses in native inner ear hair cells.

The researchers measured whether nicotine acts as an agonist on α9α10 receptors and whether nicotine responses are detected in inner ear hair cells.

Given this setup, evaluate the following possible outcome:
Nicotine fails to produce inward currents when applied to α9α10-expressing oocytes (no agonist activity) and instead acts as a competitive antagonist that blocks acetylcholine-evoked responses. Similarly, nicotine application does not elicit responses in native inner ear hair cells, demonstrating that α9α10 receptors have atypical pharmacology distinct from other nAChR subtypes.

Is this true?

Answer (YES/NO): YES